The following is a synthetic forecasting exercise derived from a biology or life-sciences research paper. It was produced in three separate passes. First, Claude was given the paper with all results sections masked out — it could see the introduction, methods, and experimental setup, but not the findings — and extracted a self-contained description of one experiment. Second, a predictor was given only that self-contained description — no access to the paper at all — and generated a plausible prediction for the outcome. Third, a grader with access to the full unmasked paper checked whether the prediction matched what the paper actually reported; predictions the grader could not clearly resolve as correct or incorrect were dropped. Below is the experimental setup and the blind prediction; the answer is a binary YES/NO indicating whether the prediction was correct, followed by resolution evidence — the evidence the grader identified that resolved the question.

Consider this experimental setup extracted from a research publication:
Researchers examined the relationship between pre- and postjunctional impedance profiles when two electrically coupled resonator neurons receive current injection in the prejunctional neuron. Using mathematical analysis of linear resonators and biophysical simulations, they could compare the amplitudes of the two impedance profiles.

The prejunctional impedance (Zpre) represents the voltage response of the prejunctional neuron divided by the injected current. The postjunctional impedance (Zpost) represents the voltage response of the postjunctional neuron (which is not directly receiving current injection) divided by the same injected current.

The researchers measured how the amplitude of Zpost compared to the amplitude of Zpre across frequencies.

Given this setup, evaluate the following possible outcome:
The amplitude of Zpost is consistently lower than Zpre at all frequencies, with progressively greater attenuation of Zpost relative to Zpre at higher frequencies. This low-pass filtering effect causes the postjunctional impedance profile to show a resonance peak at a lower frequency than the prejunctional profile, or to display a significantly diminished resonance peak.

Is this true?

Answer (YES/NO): NO